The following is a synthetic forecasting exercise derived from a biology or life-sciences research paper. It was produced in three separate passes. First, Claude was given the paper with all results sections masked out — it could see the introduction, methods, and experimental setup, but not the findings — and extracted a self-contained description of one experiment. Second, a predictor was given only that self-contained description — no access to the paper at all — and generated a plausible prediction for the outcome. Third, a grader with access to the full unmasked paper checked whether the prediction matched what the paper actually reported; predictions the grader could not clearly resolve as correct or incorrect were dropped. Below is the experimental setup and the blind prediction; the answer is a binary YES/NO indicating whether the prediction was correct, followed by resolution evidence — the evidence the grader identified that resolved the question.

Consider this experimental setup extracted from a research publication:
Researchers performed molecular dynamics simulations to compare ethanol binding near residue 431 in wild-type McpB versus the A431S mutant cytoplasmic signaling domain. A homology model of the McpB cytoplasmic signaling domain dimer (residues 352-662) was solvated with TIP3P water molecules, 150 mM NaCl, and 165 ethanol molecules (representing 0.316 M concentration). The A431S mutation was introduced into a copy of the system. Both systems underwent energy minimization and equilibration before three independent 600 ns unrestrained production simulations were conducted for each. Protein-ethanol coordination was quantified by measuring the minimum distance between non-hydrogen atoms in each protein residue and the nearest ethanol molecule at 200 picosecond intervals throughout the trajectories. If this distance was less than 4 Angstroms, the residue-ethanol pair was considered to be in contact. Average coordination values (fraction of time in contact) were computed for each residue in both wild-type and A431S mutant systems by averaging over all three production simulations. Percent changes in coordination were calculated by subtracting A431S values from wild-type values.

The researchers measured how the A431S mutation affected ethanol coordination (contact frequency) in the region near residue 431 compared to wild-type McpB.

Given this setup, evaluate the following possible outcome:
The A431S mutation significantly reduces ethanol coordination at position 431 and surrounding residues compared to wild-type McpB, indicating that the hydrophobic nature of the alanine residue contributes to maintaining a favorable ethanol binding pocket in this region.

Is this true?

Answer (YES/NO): YES